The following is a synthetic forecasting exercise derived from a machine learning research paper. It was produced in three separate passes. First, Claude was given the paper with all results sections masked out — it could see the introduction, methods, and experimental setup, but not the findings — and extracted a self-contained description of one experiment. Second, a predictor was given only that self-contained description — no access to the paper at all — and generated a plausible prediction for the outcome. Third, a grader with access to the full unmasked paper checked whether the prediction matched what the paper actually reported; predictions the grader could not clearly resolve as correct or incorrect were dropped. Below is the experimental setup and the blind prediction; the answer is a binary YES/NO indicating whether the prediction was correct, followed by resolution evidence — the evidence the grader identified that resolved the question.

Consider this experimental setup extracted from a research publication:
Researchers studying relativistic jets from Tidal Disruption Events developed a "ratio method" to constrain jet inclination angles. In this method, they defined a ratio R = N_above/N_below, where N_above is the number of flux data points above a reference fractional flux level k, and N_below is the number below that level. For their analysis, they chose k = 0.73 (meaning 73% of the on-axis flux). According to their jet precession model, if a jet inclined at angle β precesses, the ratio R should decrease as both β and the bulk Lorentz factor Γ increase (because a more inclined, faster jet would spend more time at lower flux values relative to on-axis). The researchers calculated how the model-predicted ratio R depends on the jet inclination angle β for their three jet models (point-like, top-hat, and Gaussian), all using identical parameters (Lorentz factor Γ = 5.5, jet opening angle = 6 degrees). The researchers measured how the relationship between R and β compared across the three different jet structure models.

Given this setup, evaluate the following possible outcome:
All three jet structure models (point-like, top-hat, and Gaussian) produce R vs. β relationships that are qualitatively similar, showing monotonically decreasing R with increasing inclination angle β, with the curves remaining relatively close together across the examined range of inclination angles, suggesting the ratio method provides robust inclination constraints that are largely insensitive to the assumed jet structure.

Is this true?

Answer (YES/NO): YES